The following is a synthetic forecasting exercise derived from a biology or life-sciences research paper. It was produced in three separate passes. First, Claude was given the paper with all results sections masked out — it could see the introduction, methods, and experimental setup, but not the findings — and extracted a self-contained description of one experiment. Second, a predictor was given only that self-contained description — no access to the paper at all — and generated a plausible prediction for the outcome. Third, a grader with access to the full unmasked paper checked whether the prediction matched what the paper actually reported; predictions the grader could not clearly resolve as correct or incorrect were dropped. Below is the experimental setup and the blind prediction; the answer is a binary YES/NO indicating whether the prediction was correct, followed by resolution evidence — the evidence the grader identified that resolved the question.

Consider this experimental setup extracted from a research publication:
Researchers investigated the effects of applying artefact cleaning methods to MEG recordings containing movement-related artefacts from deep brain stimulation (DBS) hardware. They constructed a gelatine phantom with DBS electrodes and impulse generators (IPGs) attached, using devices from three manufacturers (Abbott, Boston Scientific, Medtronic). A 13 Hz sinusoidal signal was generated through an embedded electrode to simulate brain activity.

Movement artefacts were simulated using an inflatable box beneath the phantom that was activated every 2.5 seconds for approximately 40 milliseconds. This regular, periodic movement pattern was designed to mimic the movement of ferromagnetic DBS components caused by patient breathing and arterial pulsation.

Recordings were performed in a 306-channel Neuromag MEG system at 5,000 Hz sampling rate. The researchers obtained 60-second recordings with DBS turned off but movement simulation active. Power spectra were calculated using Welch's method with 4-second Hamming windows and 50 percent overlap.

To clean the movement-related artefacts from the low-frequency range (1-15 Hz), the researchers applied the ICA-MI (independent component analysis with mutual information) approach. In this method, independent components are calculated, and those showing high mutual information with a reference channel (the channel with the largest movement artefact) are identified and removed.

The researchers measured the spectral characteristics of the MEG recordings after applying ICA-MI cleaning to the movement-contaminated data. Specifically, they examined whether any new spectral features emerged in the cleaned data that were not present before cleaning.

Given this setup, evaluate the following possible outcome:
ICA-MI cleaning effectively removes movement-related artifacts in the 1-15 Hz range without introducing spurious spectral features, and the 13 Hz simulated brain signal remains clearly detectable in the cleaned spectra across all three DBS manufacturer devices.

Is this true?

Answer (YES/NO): NO